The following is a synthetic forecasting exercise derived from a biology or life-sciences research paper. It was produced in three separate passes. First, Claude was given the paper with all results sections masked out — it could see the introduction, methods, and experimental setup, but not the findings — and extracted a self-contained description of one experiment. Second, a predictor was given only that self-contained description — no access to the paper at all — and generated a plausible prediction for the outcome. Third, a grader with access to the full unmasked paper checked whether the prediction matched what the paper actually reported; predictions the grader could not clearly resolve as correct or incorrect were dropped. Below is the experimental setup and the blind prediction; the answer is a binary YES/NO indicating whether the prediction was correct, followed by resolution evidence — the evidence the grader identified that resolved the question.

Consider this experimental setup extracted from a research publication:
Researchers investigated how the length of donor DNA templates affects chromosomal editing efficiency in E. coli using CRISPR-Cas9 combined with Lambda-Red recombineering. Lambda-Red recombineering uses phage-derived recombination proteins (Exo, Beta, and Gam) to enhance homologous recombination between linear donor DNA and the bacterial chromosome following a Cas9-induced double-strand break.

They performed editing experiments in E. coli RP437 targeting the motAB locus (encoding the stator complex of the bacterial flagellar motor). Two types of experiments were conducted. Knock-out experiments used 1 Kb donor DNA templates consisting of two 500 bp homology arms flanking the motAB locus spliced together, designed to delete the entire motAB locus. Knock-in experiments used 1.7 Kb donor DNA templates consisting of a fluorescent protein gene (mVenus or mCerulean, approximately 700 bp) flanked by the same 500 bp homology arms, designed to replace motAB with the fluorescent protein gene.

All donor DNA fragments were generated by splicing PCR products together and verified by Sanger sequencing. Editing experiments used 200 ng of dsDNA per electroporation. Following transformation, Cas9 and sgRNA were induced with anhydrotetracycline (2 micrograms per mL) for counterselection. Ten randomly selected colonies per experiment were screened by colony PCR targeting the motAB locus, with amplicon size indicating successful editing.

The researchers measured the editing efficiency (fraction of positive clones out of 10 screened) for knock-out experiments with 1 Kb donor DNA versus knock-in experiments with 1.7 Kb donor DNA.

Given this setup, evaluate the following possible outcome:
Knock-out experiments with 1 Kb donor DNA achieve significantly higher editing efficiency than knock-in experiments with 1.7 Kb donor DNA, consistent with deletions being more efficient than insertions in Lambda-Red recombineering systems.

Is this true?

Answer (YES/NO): YES